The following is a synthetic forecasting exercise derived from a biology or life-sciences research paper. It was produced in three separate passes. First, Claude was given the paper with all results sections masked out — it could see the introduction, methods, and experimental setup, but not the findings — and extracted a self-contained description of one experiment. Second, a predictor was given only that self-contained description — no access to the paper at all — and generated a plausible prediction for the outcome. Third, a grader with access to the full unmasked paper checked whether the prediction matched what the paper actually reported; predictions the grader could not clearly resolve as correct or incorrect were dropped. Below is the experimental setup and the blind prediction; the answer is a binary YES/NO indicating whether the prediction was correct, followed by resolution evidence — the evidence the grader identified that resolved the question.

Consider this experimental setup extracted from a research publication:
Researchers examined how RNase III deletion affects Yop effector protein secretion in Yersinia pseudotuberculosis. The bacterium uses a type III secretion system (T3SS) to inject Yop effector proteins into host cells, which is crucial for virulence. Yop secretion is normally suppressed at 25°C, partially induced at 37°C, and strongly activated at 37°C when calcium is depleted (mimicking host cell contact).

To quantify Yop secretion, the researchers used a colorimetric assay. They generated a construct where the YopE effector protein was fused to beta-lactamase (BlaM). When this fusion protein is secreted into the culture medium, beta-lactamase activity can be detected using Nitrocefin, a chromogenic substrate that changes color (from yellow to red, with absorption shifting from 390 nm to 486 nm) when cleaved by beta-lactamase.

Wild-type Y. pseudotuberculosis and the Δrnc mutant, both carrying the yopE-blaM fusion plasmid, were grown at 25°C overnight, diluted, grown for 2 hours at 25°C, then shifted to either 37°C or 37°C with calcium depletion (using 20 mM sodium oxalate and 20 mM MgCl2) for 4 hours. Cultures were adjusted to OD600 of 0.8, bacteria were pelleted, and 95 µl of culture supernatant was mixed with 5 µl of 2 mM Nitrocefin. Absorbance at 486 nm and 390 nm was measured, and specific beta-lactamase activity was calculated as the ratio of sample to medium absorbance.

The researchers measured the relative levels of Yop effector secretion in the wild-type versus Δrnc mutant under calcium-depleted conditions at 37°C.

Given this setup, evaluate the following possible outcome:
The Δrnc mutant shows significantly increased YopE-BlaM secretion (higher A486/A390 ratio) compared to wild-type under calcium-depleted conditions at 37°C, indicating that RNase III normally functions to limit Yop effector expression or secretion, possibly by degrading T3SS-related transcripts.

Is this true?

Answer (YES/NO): NO